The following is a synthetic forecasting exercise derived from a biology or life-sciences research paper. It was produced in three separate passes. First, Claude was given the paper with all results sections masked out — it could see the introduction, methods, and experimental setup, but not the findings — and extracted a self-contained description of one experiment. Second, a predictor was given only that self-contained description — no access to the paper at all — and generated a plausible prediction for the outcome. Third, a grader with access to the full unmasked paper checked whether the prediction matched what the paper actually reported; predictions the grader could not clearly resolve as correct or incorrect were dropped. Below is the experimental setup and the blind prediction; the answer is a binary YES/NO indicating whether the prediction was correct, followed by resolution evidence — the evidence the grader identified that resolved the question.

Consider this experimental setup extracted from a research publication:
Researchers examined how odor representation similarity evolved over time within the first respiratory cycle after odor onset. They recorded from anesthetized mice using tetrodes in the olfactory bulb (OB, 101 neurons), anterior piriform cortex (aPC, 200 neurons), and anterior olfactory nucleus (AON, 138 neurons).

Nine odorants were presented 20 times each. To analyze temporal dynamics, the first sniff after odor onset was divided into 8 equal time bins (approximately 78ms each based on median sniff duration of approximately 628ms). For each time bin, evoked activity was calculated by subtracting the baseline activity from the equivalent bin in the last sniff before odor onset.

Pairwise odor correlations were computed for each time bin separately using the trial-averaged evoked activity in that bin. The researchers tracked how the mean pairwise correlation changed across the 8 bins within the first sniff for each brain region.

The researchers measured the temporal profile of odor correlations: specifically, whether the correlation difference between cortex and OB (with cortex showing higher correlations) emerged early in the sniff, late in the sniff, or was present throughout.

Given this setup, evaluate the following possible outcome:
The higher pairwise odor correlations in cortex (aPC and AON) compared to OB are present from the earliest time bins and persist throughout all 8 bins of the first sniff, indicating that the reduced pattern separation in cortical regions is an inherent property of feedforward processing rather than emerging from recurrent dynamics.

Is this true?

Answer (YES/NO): YES